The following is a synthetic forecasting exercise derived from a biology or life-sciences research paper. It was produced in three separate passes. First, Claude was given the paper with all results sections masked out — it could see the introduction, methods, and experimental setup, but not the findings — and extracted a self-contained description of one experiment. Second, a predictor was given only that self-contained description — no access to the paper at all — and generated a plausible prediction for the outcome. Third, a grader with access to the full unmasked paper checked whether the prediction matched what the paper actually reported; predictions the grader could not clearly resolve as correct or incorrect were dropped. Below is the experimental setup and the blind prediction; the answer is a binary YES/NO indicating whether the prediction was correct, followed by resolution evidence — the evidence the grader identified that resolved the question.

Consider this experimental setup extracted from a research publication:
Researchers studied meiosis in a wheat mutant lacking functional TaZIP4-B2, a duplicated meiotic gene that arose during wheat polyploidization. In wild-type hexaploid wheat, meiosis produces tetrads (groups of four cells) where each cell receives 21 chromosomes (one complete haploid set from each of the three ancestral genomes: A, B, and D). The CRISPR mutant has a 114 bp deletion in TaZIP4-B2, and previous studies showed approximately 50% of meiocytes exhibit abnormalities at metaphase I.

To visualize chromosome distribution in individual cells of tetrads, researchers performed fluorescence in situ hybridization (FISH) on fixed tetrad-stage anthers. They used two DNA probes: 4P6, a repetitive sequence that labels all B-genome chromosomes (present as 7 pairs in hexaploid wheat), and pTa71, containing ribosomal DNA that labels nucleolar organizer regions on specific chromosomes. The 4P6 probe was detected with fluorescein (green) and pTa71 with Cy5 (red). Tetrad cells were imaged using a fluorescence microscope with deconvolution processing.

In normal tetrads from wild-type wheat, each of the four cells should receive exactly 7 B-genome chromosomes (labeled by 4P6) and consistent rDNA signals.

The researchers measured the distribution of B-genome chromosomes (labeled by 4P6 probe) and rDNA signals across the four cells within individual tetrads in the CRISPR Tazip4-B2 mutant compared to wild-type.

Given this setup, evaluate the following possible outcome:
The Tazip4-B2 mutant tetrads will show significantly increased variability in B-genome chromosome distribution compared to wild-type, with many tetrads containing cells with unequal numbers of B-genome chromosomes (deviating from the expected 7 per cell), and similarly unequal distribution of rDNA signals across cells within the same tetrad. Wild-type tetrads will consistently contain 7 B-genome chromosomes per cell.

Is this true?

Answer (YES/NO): NO